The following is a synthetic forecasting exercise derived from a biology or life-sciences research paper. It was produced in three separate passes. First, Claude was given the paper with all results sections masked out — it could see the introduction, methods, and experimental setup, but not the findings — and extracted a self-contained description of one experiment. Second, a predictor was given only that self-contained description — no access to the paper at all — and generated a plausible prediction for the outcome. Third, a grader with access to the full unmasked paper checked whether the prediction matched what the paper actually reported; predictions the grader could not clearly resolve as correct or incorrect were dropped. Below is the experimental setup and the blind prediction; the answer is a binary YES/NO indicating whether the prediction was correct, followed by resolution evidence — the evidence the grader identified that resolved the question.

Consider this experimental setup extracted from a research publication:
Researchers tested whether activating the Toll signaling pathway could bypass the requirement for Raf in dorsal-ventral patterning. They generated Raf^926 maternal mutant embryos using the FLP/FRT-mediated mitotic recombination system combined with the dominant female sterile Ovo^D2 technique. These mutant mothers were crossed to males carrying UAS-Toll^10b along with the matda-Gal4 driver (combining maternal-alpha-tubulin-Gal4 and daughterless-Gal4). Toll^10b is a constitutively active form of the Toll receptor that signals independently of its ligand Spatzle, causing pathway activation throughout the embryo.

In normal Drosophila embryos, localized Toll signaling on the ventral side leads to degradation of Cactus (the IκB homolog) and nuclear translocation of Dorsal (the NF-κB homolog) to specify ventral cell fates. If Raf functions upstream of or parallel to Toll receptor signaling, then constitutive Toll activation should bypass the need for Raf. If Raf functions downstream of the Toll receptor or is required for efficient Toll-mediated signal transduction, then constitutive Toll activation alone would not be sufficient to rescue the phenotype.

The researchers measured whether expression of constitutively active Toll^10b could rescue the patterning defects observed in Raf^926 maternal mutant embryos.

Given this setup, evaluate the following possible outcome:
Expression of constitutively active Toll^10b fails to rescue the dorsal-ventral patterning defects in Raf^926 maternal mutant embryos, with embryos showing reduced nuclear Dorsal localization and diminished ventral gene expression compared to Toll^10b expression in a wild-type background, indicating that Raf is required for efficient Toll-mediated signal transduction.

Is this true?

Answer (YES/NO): YES